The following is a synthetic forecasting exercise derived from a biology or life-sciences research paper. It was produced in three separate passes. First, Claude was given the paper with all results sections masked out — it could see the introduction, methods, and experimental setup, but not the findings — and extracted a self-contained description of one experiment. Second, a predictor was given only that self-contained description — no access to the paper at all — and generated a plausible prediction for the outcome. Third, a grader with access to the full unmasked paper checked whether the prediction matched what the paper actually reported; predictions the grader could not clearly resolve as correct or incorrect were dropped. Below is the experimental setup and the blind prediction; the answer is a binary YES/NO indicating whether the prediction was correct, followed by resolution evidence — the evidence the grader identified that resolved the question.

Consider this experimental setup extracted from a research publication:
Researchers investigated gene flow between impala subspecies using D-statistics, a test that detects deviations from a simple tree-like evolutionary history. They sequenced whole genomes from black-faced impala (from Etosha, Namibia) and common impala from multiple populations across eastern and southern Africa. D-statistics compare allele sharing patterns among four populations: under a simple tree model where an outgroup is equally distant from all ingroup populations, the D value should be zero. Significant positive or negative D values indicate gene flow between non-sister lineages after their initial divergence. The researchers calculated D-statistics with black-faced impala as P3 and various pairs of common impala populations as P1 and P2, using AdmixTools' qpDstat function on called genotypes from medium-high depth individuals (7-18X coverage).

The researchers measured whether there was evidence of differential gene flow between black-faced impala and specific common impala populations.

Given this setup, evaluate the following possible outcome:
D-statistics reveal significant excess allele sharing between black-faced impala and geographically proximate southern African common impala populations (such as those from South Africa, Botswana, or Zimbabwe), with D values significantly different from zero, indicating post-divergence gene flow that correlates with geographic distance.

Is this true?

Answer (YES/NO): YES